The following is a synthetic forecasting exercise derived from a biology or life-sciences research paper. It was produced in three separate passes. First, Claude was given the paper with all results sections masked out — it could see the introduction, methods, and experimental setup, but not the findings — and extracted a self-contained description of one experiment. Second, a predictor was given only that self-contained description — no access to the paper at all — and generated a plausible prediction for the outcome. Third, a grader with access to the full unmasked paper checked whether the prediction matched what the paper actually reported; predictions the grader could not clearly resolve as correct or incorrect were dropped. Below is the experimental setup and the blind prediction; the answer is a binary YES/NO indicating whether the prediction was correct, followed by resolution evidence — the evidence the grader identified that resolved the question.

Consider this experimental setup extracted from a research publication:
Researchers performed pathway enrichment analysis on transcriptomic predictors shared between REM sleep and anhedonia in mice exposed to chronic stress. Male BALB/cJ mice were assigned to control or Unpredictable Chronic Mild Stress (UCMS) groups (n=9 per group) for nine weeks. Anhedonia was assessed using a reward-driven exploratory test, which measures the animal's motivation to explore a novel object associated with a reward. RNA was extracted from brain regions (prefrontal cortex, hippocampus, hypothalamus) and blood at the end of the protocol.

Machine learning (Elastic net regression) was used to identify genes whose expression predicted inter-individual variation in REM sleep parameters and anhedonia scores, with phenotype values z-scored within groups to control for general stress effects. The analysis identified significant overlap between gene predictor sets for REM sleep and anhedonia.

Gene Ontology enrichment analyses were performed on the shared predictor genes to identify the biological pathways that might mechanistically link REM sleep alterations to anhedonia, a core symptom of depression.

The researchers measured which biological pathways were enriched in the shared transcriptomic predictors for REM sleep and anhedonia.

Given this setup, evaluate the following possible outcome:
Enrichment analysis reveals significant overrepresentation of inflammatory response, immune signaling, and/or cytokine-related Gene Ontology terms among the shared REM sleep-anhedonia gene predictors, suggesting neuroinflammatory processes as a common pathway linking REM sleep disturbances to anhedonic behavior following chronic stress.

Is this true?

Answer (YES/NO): NO